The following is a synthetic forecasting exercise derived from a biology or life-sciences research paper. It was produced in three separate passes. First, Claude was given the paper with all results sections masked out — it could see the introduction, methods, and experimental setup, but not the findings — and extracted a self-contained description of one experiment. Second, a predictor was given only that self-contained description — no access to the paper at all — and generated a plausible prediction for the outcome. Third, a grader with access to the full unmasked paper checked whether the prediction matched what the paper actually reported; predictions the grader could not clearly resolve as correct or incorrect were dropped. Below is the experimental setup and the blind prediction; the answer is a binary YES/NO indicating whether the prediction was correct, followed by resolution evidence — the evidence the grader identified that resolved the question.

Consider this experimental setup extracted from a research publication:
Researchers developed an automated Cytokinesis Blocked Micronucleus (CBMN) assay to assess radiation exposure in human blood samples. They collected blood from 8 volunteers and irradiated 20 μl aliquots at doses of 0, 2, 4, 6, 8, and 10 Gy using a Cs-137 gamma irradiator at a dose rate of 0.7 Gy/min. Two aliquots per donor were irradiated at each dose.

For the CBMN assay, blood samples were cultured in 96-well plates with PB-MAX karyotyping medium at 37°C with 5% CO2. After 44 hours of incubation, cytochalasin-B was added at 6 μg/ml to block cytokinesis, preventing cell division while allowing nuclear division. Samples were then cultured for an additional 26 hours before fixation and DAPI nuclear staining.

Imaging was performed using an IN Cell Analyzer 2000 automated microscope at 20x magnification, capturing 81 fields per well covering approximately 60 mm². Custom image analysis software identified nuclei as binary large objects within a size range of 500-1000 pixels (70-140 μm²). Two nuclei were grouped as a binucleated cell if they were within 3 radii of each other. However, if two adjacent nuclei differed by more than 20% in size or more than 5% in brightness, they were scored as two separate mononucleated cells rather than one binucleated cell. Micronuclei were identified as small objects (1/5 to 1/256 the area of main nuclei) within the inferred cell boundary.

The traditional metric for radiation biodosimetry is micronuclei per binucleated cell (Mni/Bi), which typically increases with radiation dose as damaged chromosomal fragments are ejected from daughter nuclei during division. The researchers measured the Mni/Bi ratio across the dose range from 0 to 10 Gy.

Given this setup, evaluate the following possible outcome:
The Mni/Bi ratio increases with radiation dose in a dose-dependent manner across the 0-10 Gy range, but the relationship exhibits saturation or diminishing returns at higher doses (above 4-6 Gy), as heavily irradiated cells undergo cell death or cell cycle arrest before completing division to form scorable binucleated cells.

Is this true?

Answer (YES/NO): NO